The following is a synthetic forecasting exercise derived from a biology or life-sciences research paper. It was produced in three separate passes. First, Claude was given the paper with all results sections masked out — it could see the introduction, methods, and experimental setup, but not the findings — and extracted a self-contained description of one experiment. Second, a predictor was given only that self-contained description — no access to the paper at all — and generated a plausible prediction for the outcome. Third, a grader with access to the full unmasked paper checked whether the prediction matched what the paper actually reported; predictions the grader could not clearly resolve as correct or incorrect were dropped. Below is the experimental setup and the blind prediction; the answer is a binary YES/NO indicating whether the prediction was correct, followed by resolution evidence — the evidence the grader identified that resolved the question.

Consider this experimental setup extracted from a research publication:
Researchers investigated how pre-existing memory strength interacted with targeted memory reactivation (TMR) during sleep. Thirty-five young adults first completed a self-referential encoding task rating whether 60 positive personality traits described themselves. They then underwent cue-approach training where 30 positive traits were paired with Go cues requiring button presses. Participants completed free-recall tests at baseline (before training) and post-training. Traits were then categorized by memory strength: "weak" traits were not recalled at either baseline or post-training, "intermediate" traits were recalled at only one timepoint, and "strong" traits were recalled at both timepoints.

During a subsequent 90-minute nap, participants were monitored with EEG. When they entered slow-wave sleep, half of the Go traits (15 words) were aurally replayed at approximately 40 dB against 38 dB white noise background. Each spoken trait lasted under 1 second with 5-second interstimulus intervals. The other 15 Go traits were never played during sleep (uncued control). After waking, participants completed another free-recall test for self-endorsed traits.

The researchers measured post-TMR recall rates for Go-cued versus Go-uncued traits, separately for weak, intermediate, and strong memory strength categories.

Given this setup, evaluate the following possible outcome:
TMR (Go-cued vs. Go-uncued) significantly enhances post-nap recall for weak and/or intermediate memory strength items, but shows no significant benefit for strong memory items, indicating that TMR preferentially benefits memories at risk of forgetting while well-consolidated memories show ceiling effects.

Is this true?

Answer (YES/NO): NO